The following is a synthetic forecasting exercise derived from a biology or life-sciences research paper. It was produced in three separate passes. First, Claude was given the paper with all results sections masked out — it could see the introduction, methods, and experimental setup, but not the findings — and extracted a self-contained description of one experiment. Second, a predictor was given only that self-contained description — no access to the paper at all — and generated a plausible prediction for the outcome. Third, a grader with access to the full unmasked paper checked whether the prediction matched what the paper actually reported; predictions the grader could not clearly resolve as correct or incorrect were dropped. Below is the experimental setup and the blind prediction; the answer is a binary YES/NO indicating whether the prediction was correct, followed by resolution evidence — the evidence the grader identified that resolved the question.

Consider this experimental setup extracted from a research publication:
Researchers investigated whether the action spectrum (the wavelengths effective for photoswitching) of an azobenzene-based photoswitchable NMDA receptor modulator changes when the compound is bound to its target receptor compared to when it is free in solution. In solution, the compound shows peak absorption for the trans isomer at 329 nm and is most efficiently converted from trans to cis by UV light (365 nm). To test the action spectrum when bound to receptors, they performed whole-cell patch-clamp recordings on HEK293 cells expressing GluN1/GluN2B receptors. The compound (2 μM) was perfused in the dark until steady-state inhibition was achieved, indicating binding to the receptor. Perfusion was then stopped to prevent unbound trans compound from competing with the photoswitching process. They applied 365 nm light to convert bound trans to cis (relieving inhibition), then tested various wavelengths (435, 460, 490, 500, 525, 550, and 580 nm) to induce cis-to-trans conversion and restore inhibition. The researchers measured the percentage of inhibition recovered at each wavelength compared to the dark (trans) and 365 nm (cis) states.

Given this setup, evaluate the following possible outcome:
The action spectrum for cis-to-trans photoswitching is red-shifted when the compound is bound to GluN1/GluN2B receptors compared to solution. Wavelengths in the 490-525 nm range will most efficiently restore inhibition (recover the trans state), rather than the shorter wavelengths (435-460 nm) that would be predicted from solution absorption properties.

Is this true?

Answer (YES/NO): NO